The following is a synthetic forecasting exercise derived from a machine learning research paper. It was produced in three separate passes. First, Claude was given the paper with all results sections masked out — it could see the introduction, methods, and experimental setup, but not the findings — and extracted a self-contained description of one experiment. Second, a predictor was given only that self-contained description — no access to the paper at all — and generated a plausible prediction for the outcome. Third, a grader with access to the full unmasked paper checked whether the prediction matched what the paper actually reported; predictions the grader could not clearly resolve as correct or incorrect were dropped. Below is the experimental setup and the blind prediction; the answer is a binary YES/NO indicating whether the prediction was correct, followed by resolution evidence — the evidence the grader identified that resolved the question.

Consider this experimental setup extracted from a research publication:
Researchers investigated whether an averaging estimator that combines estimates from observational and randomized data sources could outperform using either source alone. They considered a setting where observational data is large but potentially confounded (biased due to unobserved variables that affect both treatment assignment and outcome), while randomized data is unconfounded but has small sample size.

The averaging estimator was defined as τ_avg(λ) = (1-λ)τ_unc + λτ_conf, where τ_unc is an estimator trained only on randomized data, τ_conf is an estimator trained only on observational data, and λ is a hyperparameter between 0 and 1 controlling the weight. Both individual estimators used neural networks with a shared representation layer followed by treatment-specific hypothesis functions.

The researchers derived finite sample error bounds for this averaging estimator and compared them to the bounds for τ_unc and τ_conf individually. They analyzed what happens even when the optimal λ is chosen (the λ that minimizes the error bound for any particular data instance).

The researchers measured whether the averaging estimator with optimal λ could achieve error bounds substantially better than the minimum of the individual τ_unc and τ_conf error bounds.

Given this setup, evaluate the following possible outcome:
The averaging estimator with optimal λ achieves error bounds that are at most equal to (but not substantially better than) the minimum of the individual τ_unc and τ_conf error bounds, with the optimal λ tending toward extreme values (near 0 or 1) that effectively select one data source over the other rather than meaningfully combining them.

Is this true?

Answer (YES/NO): YES